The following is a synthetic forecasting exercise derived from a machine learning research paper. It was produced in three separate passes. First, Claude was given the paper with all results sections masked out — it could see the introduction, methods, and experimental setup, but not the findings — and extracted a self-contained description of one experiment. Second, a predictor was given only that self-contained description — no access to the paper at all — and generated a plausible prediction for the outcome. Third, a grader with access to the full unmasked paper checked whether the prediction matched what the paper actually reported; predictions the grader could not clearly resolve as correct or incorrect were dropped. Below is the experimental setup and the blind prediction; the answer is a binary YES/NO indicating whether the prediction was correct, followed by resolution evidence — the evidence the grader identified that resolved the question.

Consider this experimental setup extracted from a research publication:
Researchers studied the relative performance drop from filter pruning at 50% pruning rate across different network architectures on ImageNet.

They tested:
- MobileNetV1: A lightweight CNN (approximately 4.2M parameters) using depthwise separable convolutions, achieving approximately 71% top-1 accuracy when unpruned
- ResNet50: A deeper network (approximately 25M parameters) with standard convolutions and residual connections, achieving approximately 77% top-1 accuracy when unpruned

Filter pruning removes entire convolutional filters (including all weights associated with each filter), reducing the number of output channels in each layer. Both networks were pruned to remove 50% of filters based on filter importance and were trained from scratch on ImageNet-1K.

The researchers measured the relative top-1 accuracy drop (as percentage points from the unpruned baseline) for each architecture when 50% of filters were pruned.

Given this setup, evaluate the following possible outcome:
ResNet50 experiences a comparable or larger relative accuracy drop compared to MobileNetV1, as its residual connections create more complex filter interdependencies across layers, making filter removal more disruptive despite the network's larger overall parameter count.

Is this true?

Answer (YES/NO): NO